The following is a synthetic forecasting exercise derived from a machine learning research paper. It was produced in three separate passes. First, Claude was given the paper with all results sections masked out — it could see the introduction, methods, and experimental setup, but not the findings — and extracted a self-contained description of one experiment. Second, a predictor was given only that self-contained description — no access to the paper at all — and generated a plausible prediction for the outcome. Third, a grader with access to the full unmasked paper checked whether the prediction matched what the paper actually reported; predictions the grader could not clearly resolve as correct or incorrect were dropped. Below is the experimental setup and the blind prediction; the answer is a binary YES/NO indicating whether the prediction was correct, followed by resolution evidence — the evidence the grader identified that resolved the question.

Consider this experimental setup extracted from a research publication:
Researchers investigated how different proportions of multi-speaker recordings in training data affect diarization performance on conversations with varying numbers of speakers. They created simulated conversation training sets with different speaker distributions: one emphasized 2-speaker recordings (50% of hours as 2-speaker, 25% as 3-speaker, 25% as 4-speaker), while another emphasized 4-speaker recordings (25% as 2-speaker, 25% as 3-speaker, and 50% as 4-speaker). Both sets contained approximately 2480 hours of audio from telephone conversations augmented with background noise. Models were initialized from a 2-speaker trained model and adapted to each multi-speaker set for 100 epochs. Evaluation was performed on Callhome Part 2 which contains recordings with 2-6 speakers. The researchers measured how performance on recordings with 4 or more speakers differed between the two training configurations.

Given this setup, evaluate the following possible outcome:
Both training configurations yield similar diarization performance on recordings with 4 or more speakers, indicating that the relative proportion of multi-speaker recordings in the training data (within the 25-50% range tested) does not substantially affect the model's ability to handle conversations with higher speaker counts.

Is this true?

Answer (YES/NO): NO